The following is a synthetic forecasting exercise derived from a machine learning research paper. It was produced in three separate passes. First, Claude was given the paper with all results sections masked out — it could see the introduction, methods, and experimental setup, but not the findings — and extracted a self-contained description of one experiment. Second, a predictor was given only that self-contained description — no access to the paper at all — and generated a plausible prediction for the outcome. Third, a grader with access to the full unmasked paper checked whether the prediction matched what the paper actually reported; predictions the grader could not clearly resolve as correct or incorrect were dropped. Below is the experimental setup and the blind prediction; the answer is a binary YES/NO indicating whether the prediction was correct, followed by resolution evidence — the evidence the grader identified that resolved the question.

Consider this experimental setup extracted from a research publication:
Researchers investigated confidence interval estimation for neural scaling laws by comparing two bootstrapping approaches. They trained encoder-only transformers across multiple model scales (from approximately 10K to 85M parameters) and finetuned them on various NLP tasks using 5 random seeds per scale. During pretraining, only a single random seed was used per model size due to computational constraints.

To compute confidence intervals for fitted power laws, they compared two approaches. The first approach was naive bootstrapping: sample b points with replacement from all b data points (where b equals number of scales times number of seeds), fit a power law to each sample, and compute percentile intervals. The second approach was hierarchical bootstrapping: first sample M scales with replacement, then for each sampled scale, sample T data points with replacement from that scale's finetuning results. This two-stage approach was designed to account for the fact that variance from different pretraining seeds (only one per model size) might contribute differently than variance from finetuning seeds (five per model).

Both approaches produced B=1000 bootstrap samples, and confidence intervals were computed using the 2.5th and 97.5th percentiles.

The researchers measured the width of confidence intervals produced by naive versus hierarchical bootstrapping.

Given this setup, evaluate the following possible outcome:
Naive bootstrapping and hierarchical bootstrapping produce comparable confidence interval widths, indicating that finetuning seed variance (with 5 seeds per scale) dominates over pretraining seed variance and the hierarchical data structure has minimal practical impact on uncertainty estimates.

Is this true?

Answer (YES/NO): NO